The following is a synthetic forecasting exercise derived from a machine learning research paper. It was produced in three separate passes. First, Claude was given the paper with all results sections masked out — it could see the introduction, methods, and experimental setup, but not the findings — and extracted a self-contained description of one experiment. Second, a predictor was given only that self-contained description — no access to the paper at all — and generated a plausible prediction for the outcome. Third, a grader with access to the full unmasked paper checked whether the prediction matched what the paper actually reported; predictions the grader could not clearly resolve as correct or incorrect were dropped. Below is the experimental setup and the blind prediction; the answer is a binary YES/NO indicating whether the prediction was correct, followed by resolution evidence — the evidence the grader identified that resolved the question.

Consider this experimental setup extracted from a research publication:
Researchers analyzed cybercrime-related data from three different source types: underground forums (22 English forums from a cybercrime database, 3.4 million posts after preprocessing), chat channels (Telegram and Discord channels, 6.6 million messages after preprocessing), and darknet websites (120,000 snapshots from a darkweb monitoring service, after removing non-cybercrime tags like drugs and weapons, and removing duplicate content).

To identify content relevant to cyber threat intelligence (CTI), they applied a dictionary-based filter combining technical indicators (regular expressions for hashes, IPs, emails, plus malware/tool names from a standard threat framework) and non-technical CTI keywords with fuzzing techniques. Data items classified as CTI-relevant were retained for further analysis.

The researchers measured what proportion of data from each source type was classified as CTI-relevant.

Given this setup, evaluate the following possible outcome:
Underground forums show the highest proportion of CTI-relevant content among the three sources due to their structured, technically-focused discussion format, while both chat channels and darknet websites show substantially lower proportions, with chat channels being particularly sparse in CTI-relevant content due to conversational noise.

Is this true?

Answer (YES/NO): NO